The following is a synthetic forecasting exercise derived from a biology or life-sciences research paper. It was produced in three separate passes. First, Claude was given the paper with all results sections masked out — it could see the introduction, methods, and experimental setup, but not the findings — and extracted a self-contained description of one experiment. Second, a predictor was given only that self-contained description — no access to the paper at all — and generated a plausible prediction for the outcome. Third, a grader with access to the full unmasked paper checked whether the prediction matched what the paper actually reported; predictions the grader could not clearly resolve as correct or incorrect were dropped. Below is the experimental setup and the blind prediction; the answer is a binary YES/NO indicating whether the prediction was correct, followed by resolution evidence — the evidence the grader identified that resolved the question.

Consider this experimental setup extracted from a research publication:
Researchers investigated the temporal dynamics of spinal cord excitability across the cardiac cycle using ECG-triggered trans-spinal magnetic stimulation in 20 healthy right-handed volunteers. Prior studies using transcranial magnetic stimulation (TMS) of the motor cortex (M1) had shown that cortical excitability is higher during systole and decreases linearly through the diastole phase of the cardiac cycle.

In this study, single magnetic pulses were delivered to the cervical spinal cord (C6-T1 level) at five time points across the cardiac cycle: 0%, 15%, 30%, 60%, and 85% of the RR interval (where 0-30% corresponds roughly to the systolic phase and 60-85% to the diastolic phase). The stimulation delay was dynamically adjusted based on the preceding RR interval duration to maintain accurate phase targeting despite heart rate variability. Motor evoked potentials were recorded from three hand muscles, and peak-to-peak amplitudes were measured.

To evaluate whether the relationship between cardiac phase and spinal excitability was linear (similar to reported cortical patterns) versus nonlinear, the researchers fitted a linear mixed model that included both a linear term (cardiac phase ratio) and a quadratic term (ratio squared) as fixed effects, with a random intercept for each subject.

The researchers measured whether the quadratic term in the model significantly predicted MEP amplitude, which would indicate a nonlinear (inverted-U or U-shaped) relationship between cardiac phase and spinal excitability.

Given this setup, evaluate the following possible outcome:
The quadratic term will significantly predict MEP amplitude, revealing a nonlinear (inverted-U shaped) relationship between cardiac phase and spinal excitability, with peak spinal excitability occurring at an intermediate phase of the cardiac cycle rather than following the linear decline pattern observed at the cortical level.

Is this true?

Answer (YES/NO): NO